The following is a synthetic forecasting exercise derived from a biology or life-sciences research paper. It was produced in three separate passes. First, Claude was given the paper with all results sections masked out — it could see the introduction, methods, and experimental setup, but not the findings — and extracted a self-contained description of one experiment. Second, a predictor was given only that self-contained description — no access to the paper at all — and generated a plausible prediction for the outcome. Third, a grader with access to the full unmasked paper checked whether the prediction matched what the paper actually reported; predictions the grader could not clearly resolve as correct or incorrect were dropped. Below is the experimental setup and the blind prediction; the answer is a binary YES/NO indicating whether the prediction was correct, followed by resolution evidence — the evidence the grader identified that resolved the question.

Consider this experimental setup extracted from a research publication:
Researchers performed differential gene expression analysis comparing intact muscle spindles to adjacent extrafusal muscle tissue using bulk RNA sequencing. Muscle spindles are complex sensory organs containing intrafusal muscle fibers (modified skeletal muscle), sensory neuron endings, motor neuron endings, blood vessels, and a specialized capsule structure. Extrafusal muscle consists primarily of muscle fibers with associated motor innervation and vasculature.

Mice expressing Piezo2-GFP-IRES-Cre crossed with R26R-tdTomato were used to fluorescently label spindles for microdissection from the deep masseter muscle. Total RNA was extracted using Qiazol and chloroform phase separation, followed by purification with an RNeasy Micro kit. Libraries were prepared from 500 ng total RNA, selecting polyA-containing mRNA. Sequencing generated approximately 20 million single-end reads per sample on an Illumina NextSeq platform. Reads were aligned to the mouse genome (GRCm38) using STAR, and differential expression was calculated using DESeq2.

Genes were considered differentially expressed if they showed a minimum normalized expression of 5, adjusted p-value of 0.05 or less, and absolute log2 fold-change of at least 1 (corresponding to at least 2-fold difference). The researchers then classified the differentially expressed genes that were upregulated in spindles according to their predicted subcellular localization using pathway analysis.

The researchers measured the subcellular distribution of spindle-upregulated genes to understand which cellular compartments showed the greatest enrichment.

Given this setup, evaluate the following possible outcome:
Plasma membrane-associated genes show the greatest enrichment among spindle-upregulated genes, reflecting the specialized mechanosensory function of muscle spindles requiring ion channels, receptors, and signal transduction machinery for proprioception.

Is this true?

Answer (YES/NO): NO